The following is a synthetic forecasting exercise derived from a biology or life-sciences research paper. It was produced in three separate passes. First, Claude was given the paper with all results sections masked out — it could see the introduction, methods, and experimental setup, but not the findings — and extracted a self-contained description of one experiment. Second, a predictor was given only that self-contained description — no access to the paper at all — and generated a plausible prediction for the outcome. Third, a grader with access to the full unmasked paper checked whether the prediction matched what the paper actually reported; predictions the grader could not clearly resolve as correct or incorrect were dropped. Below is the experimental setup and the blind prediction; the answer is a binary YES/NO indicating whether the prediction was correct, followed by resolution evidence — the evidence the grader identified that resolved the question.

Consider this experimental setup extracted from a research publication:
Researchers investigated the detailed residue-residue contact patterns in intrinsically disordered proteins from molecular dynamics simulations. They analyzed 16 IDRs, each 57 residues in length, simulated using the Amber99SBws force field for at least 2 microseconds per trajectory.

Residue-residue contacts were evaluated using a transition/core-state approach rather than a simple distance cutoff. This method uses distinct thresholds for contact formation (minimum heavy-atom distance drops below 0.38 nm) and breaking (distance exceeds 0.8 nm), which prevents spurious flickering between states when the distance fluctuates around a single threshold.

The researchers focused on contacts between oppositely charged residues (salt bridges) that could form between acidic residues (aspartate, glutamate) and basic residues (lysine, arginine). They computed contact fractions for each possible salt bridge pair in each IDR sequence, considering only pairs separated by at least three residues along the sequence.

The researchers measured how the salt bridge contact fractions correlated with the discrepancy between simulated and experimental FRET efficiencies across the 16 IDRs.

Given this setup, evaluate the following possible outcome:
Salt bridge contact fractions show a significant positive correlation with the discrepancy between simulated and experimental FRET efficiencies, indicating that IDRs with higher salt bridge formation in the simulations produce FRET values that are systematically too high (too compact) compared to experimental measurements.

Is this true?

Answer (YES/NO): NO